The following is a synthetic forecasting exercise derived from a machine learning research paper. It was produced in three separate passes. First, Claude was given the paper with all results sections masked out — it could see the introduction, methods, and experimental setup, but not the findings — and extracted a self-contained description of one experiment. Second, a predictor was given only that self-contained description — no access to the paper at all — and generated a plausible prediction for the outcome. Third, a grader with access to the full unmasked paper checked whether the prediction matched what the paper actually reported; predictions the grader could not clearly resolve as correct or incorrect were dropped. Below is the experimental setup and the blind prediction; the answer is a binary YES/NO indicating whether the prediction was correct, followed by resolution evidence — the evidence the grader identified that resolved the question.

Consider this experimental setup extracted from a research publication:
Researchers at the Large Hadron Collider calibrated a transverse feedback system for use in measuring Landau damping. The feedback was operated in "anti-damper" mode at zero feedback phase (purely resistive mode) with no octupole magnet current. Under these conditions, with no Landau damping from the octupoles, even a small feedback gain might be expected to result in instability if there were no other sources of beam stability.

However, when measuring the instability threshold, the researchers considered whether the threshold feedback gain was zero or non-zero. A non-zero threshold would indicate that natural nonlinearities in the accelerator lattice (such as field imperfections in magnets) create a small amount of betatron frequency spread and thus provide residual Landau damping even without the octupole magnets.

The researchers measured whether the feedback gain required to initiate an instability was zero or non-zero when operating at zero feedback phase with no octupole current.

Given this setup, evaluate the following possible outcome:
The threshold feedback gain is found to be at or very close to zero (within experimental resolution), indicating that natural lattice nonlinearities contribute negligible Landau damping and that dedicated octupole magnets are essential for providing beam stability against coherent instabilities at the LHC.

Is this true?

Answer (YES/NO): NO